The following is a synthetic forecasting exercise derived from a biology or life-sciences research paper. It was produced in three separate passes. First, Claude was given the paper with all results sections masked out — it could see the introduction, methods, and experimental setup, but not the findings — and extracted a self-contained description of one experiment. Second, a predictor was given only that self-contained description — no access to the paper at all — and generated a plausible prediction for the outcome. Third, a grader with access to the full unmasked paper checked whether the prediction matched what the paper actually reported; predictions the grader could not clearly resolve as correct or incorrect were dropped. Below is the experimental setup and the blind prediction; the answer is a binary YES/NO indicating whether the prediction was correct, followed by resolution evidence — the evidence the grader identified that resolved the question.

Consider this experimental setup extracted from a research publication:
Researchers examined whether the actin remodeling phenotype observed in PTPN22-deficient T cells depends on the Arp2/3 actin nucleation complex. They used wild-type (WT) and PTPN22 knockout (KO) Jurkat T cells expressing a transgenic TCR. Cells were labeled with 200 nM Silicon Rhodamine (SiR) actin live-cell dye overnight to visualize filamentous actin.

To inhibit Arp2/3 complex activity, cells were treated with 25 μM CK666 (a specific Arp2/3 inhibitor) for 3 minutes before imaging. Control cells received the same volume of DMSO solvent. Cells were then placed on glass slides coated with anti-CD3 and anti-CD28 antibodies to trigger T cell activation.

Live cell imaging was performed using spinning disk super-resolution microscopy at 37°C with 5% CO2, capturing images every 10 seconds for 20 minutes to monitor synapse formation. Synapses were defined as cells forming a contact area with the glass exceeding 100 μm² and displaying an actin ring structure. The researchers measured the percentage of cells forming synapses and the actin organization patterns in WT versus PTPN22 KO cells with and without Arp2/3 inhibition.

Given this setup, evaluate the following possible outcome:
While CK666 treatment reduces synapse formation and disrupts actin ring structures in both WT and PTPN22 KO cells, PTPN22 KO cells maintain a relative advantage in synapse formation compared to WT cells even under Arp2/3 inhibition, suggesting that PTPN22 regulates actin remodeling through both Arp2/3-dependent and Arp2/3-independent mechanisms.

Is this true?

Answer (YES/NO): NO